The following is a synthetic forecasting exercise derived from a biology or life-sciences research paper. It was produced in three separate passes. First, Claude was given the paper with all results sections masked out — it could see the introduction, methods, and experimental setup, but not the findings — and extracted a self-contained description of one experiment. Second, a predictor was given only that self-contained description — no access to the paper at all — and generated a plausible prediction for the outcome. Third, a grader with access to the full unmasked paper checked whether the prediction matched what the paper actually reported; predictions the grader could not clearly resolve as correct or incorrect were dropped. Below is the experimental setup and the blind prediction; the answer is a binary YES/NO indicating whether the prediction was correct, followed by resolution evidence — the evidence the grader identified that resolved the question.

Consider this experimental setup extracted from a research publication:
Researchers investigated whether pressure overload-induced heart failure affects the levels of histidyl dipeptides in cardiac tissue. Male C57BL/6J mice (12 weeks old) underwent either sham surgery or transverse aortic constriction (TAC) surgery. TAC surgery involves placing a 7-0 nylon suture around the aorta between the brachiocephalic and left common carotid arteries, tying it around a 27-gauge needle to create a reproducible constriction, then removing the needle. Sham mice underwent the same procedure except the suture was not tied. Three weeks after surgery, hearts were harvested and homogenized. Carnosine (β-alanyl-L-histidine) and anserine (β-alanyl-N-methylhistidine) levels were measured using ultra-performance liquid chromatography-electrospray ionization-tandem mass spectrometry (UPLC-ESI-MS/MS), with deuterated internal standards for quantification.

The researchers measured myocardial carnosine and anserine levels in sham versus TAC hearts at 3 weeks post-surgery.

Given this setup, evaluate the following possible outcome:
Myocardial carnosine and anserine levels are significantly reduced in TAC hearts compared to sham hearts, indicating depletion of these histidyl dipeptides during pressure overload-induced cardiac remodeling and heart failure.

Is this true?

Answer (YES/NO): YES